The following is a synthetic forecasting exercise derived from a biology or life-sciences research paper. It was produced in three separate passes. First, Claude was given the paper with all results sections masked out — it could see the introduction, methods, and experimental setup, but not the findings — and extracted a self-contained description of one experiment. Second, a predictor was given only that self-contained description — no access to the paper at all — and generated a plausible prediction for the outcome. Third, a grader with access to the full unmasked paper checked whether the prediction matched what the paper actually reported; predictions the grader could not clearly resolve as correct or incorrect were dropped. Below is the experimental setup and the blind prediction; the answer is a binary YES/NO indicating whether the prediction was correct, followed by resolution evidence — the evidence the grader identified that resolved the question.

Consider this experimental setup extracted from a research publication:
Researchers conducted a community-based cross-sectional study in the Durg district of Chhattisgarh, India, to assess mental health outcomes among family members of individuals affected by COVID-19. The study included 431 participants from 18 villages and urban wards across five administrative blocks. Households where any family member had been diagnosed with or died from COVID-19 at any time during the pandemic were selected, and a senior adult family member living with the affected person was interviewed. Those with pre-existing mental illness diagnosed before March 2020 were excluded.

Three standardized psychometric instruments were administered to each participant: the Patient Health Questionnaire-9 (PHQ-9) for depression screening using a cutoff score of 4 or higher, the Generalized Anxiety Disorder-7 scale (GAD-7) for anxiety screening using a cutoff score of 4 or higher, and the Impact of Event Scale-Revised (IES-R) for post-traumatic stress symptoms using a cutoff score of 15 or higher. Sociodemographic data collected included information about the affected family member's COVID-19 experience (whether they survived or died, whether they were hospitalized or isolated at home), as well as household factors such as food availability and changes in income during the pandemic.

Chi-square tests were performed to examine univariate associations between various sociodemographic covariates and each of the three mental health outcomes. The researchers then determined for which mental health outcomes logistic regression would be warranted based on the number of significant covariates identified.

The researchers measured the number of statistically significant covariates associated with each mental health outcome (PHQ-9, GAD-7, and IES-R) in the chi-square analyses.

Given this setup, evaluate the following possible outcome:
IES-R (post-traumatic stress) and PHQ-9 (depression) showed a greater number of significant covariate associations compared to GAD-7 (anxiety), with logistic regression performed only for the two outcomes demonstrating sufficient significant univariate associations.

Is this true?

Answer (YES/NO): NO